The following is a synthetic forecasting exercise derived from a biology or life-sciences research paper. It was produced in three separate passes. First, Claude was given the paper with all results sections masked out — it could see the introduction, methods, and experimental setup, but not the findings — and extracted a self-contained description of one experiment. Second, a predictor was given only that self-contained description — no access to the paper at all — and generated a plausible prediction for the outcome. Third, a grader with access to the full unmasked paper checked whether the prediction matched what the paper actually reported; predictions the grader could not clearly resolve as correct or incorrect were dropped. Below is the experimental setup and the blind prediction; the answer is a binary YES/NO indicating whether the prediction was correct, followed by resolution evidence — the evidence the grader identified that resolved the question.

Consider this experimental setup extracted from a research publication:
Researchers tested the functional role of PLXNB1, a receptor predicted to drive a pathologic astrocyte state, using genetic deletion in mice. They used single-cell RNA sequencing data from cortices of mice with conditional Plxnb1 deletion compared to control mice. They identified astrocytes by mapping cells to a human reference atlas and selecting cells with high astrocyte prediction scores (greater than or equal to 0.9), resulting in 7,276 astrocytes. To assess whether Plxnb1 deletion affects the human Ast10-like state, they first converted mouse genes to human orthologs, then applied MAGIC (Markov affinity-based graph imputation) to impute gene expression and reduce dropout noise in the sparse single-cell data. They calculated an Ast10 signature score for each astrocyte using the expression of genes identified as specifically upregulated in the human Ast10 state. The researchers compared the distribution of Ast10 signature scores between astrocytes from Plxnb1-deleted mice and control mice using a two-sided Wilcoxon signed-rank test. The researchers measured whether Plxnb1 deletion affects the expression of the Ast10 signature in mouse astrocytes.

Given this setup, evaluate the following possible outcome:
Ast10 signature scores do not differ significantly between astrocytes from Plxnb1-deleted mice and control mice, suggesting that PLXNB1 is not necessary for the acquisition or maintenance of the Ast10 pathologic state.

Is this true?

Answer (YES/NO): NO